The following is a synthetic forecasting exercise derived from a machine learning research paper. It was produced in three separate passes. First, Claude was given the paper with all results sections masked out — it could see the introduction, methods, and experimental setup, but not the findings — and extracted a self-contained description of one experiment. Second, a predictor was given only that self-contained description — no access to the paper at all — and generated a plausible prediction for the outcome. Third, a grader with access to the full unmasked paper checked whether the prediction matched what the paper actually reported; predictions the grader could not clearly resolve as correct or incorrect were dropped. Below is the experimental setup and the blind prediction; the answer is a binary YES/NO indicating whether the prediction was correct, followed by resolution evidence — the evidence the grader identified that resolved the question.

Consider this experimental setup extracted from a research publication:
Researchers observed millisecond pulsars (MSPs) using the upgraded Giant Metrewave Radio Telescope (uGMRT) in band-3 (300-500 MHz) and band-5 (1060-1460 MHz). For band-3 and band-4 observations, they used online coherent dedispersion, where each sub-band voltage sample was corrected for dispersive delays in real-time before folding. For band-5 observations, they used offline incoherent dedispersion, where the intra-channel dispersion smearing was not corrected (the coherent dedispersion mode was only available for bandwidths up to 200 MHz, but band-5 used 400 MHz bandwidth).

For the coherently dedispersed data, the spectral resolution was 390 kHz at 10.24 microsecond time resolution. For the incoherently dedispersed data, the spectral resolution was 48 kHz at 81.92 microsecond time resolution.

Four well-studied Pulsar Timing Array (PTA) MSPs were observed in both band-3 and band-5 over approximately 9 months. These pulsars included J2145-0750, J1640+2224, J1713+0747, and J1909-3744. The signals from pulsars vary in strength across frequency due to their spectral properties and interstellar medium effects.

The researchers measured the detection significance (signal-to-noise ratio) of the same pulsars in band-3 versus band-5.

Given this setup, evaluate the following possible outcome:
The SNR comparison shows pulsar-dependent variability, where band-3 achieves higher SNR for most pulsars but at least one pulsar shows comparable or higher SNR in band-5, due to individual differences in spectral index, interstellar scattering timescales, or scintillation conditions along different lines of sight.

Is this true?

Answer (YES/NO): YES